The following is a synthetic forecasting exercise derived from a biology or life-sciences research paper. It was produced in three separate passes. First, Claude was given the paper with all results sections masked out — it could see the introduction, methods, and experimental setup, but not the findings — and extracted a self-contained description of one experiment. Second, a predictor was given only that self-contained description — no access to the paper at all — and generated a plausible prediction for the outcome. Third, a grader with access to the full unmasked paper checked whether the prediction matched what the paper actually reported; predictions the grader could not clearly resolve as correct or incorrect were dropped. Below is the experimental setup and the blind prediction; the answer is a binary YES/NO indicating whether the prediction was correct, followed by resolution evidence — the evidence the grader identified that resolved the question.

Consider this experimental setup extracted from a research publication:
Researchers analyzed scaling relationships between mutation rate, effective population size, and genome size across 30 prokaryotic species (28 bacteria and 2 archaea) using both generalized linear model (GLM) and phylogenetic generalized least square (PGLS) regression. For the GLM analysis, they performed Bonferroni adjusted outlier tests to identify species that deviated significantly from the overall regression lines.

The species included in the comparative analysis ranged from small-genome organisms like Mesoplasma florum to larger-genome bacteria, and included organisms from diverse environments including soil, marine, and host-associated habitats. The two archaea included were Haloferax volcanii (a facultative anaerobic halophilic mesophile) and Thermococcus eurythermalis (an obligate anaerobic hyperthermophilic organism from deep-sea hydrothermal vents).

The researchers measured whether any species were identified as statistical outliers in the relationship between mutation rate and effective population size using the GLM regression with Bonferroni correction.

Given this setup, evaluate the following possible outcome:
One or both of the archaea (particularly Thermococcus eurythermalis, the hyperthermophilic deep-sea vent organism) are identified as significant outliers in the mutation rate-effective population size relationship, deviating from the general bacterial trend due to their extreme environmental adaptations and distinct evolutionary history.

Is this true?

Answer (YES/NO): NO